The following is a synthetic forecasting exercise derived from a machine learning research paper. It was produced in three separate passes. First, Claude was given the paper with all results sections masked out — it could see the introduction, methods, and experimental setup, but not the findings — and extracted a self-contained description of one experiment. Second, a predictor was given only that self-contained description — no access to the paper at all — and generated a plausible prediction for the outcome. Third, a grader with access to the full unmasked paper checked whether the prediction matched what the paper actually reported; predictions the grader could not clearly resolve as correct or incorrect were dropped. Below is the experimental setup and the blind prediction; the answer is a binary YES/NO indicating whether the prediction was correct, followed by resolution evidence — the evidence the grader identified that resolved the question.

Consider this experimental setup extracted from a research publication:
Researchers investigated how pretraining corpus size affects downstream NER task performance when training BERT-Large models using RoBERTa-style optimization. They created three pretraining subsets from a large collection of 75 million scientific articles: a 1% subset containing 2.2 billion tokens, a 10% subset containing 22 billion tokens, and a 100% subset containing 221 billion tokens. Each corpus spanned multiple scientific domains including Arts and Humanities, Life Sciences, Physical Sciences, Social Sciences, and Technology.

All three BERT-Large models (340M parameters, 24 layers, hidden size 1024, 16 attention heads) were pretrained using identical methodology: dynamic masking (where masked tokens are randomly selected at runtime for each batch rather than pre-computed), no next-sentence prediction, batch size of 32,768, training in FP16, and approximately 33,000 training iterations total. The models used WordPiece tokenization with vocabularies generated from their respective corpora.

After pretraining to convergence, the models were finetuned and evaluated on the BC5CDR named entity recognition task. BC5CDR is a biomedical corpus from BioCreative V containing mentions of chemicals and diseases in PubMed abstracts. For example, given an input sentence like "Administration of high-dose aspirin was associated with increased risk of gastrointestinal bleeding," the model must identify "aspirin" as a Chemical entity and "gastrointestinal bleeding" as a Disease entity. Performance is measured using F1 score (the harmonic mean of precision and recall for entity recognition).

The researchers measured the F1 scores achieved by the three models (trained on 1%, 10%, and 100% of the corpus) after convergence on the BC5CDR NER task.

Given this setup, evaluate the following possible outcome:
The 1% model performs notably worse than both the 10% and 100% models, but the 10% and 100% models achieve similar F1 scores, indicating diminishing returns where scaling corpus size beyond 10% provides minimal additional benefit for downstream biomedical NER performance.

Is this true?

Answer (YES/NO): NO